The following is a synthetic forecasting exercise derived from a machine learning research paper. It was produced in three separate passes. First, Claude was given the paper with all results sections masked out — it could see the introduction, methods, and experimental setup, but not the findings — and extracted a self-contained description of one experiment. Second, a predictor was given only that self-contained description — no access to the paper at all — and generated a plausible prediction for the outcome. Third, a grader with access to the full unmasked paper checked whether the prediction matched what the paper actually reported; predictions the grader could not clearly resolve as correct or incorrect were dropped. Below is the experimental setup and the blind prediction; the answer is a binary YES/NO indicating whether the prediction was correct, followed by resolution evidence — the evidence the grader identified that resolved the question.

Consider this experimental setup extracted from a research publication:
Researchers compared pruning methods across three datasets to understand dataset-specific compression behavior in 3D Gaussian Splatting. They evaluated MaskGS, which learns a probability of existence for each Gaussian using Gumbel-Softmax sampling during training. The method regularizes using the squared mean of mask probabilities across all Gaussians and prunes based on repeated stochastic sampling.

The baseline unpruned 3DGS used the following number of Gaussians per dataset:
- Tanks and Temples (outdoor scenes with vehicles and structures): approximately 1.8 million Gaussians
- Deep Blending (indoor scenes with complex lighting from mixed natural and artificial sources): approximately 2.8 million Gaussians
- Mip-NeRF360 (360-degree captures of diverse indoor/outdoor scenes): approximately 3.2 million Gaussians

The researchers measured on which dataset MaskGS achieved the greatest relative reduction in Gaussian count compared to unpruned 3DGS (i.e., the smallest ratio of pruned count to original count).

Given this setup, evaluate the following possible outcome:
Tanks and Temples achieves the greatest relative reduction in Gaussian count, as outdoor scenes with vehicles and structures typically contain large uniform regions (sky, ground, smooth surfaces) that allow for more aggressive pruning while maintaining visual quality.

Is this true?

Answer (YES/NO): NO